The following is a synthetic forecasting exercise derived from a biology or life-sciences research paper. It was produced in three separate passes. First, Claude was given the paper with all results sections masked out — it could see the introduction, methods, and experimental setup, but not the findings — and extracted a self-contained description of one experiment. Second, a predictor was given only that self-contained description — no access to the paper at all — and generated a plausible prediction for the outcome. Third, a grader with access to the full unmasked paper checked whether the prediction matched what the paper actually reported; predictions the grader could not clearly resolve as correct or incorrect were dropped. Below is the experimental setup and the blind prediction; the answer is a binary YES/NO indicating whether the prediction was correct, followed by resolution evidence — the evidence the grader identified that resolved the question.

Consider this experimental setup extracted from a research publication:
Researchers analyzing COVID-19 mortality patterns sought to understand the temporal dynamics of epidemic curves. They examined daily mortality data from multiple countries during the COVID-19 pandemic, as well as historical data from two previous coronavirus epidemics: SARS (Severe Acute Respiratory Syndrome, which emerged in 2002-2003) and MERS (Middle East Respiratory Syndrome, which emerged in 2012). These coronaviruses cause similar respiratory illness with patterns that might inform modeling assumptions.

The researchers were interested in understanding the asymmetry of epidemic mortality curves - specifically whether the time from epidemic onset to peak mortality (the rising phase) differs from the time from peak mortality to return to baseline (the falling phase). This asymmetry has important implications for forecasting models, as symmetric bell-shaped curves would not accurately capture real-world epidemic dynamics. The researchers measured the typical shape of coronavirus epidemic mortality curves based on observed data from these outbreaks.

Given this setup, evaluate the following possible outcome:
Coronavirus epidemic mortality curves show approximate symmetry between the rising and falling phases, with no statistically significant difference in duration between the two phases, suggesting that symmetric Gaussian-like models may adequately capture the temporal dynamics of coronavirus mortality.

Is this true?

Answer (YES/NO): NO